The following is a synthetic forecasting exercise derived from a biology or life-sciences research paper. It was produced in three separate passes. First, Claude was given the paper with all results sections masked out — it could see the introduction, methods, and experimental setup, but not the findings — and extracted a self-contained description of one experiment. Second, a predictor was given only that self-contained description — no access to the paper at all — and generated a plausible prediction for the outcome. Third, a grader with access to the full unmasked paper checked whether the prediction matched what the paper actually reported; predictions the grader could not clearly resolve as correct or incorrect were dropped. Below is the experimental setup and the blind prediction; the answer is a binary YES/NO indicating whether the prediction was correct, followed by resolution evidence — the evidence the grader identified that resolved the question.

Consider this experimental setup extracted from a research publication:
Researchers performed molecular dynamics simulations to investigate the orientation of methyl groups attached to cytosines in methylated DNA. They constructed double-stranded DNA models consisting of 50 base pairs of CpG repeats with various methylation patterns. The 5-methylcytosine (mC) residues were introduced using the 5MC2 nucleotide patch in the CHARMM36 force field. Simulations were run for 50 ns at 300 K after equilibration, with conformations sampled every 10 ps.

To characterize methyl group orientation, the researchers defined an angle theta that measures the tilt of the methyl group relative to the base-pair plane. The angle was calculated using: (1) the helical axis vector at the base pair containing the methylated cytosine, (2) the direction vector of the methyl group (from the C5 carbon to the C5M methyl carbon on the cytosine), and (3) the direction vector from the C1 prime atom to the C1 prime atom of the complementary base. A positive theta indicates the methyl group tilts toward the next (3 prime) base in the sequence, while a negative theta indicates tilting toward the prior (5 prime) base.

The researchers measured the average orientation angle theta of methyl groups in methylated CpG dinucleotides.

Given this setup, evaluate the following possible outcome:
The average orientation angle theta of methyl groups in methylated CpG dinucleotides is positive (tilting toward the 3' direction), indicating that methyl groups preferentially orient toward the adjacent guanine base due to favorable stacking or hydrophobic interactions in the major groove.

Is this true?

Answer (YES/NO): NO